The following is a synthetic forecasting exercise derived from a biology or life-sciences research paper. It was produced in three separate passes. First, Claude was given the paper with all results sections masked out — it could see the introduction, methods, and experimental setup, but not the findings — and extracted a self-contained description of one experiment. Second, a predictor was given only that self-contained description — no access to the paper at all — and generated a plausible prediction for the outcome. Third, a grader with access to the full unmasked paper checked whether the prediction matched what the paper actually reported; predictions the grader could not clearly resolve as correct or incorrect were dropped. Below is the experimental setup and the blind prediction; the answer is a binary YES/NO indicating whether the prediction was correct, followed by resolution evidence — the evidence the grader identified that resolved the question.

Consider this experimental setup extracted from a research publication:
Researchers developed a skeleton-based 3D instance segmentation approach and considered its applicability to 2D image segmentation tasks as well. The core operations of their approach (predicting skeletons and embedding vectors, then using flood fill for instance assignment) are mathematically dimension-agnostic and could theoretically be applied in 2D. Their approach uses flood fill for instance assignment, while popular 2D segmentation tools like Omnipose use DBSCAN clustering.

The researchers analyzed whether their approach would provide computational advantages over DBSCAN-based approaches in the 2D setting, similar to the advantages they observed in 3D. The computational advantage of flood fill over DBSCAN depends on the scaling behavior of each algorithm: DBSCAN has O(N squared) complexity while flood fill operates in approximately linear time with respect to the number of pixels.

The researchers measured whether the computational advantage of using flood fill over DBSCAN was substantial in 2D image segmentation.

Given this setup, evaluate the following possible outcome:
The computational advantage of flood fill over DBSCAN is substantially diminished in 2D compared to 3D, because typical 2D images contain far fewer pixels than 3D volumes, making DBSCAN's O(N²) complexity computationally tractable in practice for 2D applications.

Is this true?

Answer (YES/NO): YES